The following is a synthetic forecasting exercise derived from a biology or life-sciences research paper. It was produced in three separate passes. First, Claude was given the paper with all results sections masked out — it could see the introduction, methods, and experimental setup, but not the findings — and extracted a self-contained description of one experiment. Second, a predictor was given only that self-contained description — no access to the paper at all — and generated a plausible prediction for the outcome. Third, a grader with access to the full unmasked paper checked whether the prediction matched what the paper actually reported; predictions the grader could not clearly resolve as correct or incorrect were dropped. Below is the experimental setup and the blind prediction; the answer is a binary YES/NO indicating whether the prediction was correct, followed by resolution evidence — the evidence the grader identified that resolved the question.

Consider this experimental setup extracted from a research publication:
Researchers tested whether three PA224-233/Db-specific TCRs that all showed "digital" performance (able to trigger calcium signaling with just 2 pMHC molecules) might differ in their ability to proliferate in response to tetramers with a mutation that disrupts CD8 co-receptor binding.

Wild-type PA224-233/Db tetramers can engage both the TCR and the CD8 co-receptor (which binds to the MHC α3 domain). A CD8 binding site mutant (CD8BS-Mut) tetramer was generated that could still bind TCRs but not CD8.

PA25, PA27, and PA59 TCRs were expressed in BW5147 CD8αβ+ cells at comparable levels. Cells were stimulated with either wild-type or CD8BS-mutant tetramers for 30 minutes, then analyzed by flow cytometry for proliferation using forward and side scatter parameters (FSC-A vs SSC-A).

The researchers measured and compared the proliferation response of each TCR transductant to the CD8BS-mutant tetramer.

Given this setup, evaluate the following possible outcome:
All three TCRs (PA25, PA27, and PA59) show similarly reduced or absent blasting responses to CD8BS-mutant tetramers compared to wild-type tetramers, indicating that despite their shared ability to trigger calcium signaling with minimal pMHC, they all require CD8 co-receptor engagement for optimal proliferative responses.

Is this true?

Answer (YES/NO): NO